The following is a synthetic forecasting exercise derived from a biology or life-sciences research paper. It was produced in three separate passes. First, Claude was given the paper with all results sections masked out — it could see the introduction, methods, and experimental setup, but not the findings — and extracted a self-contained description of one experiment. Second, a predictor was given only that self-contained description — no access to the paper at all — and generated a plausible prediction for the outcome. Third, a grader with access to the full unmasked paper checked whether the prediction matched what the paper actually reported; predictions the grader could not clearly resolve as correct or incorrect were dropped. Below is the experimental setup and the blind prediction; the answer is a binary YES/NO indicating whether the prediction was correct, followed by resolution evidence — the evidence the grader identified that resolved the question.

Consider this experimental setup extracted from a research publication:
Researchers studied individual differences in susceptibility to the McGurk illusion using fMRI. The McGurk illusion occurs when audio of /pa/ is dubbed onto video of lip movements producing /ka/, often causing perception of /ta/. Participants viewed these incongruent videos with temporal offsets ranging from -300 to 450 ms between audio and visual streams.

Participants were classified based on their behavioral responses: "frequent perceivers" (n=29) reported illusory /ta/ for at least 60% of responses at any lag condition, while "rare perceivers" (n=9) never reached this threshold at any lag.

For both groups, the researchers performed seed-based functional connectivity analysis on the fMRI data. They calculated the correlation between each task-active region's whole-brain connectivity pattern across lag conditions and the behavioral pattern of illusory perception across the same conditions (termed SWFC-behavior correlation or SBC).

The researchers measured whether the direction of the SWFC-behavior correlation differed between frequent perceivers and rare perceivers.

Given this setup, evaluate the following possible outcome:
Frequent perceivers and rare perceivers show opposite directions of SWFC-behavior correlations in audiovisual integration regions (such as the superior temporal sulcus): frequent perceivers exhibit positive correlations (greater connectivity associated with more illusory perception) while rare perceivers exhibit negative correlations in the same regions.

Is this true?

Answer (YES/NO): NO